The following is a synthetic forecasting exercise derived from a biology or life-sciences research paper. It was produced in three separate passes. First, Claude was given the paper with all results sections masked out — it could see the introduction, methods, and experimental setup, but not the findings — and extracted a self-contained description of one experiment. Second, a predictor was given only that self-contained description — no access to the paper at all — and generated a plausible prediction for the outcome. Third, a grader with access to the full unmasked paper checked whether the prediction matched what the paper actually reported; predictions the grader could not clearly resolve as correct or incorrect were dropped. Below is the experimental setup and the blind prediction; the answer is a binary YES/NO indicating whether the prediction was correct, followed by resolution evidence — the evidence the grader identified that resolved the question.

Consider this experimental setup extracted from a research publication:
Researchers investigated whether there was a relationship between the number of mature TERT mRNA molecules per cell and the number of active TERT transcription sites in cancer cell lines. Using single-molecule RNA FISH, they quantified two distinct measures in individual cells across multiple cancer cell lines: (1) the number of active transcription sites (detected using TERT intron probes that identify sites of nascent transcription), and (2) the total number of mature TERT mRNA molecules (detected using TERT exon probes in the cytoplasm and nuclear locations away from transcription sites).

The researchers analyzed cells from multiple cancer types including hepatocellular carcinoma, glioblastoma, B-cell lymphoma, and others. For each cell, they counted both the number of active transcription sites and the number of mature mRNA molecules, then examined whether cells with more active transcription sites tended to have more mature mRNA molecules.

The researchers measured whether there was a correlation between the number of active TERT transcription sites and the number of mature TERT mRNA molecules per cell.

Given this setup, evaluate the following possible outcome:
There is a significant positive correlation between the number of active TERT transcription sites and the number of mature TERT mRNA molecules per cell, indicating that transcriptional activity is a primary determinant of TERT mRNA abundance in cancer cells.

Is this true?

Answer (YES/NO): YES